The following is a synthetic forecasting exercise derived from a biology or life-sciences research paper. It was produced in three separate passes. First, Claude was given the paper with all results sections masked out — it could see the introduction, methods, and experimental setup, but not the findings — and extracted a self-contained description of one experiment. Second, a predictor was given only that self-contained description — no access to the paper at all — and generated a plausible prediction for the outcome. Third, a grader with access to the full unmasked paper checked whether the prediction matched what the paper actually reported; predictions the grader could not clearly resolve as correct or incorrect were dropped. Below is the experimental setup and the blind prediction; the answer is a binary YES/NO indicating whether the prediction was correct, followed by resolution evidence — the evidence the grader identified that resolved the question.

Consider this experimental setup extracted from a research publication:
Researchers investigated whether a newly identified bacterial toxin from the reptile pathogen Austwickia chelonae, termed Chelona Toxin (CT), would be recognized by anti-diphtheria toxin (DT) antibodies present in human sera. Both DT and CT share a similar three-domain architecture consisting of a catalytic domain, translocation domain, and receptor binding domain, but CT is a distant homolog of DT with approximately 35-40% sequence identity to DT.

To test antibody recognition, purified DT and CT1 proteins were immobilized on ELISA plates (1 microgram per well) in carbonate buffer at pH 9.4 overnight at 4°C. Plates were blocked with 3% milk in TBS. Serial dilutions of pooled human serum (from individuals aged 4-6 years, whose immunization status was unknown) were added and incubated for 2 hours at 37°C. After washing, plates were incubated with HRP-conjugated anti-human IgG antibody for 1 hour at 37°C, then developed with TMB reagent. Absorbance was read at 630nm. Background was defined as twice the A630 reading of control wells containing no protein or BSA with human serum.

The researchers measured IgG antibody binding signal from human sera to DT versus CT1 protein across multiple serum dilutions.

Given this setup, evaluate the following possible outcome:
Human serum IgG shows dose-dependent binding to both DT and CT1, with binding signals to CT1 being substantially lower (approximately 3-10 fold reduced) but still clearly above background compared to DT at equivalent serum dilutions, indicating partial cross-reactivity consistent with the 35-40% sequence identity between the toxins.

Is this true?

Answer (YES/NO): NO